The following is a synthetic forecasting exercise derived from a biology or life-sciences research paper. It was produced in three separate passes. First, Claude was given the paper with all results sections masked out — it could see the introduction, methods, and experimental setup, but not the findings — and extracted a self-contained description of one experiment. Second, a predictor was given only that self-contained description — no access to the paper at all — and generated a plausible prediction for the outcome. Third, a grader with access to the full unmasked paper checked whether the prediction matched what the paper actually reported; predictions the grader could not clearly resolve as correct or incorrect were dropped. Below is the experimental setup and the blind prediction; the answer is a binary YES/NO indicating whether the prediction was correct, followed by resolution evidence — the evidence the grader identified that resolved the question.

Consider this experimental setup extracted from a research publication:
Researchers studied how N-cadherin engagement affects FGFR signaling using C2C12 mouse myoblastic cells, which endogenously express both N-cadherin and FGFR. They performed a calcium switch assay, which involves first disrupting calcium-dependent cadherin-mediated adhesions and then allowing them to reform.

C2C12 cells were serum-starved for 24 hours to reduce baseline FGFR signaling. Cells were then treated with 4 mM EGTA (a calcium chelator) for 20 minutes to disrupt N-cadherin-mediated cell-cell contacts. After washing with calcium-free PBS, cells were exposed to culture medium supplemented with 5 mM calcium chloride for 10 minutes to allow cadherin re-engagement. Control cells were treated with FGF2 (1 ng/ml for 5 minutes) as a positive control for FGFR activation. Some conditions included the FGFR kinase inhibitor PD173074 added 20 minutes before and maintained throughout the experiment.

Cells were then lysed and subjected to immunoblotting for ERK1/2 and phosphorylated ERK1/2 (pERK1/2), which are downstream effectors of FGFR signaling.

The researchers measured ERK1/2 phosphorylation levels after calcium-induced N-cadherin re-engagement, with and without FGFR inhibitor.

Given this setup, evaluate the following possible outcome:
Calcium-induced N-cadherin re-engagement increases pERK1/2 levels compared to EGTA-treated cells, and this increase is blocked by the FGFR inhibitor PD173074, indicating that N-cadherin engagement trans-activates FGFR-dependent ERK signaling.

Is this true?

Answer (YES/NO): YES